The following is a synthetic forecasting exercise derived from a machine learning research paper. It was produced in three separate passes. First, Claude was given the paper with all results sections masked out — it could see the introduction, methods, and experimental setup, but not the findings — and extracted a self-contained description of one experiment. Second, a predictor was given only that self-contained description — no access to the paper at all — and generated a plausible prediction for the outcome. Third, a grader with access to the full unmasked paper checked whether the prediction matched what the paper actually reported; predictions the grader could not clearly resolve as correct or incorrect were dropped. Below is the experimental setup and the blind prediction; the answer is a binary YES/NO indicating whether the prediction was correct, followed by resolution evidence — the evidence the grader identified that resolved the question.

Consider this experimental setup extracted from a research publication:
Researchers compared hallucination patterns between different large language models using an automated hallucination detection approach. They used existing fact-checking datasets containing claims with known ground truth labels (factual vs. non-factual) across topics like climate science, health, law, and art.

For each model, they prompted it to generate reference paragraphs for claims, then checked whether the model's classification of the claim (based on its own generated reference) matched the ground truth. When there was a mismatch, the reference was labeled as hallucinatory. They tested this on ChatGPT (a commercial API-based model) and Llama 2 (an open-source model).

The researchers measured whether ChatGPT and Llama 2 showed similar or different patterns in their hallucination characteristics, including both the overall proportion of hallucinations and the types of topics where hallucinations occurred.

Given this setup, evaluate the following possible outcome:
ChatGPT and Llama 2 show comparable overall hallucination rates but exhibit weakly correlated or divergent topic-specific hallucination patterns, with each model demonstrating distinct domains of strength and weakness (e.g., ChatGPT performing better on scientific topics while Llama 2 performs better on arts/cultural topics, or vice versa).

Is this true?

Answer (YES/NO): YES